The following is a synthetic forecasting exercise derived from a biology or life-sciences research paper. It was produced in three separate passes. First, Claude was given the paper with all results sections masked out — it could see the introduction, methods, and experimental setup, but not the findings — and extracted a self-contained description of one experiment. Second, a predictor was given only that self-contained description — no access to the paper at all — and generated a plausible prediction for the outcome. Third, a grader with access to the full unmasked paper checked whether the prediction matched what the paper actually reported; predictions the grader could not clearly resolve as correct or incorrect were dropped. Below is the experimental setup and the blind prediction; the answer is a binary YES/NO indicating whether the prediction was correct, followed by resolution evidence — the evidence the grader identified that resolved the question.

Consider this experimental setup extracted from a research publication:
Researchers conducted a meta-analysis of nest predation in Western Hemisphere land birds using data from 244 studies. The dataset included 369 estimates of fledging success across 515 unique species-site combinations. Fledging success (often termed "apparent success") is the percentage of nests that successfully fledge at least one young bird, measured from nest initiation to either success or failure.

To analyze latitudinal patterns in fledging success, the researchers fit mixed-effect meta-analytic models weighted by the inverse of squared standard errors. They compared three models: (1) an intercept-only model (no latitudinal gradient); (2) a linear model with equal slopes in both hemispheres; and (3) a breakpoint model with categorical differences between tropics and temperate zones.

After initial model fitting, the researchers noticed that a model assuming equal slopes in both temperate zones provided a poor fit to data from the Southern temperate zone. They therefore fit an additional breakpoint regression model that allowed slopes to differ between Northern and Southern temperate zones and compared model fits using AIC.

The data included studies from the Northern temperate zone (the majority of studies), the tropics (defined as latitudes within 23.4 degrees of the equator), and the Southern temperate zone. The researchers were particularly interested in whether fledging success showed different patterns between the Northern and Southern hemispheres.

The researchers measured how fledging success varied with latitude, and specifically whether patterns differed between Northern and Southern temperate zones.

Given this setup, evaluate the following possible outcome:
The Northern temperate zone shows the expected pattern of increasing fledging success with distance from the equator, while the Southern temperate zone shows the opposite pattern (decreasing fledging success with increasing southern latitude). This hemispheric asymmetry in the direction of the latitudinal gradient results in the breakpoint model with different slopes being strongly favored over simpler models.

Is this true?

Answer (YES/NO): NO